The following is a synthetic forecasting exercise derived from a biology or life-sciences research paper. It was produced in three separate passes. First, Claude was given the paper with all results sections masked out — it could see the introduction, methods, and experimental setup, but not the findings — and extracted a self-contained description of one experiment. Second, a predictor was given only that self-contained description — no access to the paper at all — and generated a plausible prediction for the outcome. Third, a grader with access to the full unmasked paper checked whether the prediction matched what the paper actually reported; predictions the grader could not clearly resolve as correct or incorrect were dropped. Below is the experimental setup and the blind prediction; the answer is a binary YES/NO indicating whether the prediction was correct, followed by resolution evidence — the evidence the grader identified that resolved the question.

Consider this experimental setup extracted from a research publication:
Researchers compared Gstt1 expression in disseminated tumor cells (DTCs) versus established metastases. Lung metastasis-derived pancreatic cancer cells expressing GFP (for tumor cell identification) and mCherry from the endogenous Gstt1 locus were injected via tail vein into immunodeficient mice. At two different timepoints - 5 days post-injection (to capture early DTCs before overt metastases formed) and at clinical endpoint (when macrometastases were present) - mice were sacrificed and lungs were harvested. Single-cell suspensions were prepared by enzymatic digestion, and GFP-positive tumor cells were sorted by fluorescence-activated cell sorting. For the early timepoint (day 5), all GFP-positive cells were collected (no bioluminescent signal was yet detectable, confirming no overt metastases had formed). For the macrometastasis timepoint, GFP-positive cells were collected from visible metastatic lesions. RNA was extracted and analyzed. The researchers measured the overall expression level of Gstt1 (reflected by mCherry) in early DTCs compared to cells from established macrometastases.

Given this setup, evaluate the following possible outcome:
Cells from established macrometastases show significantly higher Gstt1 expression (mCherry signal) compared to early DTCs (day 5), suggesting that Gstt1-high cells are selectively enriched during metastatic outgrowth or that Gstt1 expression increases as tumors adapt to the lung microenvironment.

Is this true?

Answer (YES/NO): NO